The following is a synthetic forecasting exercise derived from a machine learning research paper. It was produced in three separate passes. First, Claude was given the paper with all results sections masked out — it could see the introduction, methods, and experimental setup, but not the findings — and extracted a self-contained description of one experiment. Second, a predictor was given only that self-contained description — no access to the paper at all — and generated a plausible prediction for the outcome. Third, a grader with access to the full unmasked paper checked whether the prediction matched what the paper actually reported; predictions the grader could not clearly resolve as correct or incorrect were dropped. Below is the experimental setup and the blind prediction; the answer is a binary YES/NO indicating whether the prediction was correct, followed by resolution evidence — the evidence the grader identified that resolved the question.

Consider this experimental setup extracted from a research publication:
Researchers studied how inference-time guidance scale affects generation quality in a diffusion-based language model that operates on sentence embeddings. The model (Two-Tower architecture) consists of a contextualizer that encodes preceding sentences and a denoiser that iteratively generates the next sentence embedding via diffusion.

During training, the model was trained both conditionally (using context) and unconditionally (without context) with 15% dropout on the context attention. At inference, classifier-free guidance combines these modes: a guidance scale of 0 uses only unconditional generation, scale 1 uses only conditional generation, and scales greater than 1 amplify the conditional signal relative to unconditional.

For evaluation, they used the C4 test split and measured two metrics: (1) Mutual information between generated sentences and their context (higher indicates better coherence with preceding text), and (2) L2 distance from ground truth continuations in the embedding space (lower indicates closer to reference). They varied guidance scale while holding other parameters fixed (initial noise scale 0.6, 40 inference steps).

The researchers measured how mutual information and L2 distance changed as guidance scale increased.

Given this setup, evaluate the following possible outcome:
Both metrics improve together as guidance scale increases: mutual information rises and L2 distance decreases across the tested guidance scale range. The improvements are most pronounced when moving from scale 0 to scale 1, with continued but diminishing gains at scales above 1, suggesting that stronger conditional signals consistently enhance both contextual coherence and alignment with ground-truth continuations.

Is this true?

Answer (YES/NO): NO